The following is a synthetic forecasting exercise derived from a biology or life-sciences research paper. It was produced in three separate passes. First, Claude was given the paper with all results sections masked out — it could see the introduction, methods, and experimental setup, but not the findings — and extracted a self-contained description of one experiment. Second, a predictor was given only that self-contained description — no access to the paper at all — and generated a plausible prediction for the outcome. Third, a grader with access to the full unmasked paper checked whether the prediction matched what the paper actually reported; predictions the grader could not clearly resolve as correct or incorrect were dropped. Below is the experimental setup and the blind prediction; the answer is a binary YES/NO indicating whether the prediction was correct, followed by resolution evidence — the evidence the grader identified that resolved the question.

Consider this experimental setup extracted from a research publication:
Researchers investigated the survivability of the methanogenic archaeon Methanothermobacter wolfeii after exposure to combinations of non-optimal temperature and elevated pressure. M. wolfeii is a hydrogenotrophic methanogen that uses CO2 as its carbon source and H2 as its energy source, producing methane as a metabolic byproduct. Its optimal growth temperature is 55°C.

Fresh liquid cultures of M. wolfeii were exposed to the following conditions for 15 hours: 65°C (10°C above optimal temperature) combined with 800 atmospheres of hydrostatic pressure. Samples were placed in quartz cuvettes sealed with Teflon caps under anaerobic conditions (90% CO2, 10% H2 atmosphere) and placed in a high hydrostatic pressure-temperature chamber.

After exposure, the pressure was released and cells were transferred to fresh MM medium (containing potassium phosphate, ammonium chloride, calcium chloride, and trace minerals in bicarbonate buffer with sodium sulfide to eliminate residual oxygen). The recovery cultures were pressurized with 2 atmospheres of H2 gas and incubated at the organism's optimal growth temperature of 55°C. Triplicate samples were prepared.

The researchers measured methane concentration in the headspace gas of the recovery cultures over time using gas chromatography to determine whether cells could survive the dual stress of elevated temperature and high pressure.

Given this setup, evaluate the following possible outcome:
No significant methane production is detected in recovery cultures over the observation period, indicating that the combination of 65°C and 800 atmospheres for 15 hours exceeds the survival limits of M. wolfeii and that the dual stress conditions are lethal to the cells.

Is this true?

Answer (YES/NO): NO